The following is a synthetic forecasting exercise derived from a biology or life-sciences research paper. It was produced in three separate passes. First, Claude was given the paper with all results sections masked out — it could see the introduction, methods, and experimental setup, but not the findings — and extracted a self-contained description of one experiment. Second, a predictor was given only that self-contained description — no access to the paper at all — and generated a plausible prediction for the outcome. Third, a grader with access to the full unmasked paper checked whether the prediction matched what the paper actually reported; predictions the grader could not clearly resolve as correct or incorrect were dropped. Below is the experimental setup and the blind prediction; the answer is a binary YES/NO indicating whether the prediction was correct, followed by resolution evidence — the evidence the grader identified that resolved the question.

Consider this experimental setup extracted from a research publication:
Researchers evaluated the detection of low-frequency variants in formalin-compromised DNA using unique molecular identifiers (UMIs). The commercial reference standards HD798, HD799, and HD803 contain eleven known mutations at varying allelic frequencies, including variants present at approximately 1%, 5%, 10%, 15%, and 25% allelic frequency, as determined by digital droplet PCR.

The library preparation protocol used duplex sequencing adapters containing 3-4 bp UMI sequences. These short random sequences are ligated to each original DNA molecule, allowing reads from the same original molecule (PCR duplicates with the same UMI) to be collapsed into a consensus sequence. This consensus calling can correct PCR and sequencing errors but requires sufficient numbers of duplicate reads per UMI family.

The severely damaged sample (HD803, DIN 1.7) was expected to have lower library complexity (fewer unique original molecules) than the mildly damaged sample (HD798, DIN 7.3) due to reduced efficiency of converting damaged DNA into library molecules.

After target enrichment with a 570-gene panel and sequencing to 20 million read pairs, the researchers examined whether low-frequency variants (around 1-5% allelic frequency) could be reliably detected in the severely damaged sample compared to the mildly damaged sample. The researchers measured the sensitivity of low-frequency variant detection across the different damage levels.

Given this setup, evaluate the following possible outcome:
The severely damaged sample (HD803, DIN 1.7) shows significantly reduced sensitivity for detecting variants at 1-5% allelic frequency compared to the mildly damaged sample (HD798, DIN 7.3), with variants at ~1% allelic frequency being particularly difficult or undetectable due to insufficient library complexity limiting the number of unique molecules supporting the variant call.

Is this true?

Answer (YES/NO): NO